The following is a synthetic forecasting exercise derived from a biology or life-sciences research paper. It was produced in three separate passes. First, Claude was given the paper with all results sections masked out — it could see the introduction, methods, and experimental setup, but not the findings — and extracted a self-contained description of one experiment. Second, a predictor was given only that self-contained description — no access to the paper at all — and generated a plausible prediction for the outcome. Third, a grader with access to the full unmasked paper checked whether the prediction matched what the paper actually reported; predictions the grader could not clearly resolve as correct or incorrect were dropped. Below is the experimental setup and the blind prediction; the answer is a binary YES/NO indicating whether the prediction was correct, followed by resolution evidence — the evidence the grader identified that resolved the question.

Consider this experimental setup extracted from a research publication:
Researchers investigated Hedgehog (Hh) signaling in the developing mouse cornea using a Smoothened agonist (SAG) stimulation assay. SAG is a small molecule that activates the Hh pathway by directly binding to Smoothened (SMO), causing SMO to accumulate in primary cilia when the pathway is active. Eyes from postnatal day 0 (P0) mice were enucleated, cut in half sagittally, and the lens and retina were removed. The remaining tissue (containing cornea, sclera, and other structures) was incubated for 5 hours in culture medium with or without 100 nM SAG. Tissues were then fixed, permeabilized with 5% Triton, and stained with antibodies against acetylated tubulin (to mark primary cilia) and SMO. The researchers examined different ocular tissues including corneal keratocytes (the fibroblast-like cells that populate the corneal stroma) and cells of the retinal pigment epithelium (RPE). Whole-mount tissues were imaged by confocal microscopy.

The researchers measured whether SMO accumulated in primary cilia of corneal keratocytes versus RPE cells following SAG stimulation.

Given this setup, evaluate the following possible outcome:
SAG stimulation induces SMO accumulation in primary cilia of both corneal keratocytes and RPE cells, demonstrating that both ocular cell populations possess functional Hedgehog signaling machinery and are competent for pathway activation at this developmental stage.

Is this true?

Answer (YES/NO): NO